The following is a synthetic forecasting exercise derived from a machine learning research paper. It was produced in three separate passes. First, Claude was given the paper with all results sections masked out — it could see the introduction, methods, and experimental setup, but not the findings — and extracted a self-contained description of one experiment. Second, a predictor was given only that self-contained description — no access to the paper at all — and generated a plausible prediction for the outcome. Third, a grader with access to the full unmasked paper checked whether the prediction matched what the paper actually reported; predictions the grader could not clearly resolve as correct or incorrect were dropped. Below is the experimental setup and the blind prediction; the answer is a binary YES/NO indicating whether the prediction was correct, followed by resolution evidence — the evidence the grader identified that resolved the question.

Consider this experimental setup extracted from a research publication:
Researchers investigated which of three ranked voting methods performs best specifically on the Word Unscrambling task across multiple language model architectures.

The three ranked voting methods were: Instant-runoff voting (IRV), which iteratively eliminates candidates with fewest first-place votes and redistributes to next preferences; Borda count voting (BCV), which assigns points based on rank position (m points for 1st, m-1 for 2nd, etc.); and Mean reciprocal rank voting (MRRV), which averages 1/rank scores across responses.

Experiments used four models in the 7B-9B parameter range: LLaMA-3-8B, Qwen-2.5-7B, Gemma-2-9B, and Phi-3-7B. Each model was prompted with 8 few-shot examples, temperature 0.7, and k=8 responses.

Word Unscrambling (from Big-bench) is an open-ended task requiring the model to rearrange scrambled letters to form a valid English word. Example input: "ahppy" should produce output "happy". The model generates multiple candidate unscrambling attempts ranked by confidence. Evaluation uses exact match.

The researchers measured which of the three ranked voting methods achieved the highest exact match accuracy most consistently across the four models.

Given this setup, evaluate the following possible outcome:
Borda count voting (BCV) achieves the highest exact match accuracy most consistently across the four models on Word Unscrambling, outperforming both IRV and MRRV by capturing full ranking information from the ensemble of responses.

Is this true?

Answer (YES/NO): NO